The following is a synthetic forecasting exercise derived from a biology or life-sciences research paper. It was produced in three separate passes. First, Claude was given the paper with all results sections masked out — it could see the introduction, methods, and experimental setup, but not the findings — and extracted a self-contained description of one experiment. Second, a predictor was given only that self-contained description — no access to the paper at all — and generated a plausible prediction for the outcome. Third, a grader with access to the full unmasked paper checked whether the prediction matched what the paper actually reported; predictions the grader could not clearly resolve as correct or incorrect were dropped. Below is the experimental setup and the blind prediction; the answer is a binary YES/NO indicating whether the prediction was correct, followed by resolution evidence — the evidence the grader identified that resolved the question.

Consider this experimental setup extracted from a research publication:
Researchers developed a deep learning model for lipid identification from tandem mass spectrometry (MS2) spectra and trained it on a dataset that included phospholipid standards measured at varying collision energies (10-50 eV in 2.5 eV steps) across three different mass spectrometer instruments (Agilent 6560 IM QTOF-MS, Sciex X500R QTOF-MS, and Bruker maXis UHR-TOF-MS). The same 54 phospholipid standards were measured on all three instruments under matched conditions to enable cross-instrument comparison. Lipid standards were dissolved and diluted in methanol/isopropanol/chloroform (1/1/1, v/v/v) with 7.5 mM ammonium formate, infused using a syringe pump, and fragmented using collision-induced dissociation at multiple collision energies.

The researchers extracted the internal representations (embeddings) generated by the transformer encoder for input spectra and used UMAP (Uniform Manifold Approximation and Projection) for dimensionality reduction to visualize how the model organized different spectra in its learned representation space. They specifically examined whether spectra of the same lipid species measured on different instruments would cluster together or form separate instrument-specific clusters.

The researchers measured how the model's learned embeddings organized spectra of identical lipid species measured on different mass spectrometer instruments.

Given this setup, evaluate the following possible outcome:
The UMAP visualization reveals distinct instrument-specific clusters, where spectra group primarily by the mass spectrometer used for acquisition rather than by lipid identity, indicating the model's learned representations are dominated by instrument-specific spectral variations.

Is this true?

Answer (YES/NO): NO